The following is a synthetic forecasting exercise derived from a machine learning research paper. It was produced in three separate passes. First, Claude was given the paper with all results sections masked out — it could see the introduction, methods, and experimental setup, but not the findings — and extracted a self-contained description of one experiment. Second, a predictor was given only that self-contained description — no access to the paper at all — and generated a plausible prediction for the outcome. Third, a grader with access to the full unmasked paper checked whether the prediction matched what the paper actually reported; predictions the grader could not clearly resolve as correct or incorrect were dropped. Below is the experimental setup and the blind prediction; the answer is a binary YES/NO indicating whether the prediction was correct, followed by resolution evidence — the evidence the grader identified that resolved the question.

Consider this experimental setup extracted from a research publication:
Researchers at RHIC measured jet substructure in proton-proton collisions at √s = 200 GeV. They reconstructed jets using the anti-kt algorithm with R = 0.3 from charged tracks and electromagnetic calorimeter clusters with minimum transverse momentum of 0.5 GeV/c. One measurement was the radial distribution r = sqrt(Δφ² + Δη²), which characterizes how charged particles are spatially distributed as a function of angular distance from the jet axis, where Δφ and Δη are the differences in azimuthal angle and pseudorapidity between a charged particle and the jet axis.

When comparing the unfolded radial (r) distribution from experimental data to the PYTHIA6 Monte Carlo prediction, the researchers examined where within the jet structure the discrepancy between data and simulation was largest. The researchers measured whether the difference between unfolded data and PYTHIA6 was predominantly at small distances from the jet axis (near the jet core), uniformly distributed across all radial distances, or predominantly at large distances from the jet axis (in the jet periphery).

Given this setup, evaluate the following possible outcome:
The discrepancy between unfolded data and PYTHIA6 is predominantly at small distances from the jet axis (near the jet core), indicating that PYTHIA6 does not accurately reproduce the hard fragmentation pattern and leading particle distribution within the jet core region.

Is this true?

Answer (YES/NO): NO